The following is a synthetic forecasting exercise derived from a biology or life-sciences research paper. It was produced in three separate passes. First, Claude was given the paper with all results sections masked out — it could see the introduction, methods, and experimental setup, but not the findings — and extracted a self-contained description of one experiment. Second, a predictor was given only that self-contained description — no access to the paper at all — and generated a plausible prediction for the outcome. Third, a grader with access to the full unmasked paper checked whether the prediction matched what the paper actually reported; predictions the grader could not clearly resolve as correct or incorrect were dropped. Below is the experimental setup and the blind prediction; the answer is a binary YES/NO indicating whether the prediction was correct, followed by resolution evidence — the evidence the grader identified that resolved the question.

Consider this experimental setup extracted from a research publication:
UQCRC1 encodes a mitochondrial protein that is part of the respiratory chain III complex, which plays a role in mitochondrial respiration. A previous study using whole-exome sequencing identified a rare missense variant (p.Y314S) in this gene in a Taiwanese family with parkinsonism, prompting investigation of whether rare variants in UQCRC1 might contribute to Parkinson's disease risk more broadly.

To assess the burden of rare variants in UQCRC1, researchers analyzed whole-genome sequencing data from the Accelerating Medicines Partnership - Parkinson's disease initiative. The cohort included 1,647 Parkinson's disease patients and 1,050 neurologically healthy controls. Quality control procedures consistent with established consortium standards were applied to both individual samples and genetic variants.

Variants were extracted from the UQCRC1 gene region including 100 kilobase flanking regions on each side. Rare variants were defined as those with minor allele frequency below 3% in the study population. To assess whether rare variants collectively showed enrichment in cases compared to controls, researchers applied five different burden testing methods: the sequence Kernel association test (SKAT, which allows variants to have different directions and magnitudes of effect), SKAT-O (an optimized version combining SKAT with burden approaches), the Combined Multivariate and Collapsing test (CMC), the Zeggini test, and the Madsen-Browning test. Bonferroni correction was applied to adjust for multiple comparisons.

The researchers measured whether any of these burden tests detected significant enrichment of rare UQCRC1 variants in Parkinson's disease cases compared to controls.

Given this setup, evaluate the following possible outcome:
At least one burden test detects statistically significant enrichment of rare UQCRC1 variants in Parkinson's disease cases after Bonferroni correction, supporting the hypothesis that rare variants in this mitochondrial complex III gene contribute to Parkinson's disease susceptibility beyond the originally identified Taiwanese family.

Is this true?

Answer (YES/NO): NO